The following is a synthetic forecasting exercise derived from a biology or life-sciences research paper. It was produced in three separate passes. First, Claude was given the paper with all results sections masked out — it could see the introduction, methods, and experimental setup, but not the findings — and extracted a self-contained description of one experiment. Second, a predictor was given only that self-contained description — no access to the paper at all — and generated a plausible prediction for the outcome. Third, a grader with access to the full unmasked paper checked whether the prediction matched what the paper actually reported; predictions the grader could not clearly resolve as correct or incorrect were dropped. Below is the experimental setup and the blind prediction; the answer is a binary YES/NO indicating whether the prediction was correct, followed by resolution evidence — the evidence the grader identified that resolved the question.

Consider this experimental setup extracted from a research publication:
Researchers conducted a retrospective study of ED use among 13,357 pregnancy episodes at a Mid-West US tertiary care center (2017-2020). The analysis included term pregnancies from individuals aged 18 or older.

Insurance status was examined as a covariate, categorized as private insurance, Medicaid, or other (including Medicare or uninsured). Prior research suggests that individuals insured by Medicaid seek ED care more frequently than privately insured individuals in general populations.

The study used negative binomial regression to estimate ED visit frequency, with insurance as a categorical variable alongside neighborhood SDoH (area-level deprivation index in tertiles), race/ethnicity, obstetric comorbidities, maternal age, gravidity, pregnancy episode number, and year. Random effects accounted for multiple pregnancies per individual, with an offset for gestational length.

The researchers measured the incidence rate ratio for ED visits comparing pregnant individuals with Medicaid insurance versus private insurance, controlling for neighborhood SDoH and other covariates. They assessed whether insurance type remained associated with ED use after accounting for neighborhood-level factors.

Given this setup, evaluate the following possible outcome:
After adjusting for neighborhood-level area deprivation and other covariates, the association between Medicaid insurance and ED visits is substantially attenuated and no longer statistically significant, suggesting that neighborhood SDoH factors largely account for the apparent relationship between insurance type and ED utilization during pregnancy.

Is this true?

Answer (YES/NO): NO